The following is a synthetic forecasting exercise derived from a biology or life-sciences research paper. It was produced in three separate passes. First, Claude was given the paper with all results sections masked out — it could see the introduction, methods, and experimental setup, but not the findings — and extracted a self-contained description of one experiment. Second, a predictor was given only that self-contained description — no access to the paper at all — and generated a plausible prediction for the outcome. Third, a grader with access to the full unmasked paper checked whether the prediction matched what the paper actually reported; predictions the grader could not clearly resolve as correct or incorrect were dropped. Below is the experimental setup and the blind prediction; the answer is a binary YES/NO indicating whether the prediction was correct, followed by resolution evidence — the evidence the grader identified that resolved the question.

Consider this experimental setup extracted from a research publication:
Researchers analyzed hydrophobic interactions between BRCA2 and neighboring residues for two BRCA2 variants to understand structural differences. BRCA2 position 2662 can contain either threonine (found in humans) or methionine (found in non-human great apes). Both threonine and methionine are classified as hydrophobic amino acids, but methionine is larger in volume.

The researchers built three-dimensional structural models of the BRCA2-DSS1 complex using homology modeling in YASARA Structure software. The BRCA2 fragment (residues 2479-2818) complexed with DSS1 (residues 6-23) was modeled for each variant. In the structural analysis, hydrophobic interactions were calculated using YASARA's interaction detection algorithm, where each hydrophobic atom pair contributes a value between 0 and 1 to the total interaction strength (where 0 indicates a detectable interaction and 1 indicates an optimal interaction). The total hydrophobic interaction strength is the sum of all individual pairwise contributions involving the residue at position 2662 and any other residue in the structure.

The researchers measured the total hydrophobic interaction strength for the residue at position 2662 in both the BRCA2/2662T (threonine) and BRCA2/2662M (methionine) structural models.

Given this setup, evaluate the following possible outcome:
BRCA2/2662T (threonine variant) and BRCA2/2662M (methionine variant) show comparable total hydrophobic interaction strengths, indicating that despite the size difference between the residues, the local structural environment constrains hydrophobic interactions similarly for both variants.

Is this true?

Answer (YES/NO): NO